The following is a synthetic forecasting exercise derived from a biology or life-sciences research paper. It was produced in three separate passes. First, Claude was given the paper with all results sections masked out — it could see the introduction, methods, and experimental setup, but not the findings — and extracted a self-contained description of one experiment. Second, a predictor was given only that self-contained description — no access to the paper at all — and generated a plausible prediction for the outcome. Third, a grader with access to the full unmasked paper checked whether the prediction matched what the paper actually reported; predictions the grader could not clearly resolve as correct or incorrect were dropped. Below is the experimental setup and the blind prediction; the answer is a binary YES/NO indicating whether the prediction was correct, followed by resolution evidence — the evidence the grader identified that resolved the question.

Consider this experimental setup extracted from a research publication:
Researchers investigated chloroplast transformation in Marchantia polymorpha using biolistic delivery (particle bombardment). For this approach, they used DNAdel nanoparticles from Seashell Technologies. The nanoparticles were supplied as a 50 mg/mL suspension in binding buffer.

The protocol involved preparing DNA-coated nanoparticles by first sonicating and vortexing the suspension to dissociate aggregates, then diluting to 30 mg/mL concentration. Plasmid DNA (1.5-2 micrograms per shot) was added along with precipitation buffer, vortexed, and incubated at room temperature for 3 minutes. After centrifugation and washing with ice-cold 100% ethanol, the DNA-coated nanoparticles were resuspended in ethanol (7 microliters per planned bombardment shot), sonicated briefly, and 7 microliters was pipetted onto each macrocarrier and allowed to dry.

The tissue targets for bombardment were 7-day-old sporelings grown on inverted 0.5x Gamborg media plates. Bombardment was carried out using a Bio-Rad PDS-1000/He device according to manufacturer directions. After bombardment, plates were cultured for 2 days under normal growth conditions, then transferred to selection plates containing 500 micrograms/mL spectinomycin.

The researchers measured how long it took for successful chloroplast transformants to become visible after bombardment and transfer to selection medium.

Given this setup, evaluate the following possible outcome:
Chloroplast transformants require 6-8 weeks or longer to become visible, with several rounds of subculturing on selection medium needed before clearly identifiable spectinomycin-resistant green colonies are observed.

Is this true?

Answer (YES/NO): NO